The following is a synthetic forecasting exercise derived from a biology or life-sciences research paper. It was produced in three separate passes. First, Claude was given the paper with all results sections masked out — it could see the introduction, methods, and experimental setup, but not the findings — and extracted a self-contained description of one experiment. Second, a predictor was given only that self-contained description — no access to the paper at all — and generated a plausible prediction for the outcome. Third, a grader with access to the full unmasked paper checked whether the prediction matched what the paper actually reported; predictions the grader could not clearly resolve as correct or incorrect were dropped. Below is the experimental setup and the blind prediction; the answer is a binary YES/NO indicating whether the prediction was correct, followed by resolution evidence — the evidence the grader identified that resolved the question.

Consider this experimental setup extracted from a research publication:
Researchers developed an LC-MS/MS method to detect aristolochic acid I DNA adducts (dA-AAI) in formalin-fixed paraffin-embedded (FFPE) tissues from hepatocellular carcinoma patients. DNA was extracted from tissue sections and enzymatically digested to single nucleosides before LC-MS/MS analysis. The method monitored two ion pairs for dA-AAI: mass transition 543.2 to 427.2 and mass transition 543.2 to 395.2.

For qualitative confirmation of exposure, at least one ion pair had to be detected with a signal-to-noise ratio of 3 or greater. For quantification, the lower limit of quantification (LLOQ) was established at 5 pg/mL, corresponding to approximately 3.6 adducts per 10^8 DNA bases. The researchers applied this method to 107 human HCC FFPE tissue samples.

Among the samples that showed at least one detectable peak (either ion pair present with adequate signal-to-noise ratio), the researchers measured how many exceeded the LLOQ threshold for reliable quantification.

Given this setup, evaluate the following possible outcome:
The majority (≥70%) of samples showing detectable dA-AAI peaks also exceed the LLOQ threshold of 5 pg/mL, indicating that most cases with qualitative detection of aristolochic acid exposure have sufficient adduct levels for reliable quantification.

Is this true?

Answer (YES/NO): NO